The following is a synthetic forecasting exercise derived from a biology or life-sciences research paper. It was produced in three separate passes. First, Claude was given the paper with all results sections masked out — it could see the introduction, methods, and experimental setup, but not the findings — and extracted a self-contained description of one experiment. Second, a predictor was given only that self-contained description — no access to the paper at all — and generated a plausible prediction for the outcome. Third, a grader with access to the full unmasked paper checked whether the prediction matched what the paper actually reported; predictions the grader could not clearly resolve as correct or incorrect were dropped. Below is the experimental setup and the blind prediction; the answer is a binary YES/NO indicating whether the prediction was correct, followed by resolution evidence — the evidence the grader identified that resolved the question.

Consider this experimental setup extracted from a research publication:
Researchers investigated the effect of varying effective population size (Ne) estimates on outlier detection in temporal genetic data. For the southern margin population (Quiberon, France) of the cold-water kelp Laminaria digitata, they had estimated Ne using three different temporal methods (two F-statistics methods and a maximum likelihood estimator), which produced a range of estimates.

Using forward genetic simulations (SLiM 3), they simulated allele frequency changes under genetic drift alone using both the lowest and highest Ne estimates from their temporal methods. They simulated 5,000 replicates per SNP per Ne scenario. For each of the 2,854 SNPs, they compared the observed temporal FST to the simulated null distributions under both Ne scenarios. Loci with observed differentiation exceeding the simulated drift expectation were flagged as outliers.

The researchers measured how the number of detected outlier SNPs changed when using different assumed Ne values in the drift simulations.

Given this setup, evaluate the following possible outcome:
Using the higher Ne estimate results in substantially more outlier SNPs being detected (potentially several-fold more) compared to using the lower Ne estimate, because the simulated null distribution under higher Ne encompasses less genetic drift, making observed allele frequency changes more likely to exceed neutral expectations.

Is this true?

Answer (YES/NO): NO